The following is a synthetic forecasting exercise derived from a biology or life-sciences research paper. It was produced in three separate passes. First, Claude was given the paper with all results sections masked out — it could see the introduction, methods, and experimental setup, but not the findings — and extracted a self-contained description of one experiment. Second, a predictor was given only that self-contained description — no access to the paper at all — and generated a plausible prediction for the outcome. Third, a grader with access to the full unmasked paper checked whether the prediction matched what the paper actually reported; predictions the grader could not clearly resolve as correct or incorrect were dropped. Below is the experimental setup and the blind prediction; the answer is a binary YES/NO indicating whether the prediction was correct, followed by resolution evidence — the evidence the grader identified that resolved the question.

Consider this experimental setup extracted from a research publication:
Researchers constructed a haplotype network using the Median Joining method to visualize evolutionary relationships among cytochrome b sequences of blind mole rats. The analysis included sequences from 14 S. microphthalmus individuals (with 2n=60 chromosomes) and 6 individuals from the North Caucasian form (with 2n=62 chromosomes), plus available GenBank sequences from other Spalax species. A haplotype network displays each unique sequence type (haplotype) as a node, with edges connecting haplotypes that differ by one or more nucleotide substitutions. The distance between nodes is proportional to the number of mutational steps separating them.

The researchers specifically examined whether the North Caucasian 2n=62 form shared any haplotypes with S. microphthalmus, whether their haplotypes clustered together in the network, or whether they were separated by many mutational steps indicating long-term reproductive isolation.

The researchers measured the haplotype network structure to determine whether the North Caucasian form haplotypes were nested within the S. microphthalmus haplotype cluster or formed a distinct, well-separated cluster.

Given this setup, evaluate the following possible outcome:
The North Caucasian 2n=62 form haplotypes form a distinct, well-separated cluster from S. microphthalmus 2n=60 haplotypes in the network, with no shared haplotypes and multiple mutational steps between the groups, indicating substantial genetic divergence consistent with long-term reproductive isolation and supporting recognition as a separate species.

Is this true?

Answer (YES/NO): YES